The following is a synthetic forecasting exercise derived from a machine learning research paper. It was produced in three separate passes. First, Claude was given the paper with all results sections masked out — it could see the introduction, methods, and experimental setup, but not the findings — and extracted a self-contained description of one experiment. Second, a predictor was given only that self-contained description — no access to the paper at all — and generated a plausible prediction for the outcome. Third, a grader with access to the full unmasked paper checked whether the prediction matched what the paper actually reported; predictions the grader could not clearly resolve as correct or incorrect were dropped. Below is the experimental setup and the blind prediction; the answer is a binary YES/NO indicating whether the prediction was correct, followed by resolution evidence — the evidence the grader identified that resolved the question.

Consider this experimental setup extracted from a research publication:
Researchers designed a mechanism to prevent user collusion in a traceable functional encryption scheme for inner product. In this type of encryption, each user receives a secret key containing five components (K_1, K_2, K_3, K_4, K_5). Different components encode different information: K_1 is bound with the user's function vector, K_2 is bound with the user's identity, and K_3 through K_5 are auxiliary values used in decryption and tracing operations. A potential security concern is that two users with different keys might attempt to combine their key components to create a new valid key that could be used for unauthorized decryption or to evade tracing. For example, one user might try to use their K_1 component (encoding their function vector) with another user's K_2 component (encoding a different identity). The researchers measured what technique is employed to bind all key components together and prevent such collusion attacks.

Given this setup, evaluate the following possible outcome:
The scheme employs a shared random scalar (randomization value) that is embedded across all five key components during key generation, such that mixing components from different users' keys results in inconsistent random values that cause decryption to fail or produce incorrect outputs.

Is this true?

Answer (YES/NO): YES